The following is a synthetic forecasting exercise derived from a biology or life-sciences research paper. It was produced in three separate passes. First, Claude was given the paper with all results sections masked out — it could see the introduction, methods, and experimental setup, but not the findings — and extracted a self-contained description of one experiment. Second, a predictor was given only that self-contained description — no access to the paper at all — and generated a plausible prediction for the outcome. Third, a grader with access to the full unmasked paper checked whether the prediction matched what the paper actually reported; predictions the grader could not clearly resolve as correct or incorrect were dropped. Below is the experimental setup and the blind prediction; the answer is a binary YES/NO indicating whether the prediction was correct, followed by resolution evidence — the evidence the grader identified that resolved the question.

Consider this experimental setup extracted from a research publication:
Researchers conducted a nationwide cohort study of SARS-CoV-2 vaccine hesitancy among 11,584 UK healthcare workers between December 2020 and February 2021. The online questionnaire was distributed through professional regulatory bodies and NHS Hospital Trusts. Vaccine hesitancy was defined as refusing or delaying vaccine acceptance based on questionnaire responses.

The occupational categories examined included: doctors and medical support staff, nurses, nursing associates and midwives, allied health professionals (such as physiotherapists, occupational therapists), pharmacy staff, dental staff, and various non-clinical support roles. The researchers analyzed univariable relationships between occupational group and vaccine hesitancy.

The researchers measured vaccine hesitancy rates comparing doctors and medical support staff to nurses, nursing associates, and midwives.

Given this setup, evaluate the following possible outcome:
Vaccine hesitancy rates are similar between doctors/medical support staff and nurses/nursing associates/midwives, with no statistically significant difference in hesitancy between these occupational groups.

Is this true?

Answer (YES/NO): NO